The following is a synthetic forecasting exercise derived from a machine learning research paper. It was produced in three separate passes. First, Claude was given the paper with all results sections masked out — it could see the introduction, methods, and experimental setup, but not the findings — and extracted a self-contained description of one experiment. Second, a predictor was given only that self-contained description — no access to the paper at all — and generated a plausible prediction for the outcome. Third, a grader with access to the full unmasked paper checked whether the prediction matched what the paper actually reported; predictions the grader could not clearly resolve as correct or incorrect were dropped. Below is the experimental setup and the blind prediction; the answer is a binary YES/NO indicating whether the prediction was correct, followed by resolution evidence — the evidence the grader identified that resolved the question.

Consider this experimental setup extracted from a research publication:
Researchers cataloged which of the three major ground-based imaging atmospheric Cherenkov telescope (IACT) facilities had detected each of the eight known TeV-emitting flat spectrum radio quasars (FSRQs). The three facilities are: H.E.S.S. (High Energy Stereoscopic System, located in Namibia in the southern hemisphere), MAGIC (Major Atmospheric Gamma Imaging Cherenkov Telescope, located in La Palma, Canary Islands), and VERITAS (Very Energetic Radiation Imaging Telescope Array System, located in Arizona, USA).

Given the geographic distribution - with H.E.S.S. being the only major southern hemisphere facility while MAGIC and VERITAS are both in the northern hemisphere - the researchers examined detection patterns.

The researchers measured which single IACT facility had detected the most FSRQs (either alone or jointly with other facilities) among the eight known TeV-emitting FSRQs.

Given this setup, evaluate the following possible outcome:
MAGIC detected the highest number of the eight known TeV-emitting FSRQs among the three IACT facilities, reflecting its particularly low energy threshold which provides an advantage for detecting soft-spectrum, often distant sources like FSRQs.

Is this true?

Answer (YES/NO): YES